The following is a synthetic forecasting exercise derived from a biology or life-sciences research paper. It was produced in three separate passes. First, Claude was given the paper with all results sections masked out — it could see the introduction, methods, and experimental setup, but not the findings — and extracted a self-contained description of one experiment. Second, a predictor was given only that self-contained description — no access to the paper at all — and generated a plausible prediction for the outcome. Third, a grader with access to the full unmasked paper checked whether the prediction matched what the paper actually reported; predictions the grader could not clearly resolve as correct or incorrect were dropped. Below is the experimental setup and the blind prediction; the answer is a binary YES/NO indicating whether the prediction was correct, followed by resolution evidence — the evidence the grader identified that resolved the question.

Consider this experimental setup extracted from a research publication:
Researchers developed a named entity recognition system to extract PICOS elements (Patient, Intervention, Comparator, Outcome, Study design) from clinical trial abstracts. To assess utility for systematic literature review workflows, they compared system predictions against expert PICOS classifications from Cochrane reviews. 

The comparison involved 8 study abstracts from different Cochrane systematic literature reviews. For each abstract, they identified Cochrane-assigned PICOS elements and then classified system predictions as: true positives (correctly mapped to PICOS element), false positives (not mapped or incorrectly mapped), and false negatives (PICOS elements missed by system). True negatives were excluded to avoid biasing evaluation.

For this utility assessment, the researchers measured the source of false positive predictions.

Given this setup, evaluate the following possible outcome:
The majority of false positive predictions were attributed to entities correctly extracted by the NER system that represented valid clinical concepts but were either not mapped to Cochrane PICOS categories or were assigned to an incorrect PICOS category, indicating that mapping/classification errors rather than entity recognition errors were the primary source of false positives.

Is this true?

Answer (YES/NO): NO